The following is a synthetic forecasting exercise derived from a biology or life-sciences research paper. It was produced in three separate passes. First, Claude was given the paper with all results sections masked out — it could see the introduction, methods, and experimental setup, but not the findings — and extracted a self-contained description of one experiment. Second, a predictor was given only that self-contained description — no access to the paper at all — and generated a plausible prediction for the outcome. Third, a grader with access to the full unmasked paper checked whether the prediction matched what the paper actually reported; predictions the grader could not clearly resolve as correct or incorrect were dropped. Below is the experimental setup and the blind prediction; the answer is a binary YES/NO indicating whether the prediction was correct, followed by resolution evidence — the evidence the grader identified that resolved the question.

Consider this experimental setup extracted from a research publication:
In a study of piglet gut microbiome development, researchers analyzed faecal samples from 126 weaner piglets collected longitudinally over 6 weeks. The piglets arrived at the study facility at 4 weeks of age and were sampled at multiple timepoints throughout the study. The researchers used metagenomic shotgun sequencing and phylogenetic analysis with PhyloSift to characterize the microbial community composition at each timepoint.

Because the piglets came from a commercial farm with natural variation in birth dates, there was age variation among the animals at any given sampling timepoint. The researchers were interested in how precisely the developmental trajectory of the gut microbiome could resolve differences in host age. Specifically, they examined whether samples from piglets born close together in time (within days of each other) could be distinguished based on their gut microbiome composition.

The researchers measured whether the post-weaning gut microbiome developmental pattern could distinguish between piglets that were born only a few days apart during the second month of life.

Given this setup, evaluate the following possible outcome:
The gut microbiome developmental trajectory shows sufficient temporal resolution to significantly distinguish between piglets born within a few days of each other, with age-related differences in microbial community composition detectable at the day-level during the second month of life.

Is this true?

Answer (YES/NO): YES